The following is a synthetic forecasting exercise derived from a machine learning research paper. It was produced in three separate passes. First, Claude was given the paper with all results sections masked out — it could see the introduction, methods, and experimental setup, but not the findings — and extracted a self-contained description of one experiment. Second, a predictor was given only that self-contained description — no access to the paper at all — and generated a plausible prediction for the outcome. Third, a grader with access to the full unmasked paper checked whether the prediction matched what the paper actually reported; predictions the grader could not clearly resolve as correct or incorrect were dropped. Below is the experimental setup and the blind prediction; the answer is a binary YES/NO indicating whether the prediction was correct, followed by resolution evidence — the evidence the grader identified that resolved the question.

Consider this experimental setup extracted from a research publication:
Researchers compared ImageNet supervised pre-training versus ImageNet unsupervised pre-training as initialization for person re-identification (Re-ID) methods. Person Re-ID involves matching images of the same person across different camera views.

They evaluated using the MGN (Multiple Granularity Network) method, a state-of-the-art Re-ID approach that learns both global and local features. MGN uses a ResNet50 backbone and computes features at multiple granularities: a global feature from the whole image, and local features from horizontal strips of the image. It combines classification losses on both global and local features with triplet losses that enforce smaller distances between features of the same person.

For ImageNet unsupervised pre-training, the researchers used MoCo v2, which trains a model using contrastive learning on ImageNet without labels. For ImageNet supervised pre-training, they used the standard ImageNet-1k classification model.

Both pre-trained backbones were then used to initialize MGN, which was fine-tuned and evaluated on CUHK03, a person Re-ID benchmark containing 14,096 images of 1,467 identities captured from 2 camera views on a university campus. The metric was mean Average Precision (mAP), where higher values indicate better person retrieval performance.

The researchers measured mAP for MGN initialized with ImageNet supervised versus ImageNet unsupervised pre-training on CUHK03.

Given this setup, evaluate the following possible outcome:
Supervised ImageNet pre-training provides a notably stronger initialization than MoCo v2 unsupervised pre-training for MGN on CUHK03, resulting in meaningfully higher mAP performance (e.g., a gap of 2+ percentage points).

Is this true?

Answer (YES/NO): YES